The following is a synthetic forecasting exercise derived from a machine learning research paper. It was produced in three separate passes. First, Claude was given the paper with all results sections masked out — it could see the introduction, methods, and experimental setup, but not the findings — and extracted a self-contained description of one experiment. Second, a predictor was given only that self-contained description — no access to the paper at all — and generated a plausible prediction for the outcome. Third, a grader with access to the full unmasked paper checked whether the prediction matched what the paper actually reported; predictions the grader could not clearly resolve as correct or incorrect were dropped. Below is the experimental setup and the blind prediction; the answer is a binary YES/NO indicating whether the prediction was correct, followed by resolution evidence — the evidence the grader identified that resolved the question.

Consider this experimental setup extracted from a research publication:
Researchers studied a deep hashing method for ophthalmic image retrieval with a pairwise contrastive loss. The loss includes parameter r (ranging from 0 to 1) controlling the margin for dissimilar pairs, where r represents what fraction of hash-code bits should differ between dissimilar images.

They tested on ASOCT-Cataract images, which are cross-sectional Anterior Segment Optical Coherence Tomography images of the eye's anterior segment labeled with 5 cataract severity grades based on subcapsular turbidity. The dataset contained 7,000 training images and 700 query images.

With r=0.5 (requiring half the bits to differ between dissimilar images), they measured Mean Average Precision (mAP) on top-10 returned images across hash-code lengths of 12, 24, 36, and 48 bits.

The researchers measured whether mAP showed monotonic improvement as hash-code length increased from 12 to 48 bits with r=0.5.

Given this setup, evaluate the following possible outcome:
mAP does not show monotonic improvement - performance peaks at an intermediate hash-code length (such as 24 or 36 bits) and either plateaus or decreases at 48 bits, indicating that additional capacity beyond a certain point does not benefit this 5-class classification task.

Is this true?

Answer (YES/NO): NO